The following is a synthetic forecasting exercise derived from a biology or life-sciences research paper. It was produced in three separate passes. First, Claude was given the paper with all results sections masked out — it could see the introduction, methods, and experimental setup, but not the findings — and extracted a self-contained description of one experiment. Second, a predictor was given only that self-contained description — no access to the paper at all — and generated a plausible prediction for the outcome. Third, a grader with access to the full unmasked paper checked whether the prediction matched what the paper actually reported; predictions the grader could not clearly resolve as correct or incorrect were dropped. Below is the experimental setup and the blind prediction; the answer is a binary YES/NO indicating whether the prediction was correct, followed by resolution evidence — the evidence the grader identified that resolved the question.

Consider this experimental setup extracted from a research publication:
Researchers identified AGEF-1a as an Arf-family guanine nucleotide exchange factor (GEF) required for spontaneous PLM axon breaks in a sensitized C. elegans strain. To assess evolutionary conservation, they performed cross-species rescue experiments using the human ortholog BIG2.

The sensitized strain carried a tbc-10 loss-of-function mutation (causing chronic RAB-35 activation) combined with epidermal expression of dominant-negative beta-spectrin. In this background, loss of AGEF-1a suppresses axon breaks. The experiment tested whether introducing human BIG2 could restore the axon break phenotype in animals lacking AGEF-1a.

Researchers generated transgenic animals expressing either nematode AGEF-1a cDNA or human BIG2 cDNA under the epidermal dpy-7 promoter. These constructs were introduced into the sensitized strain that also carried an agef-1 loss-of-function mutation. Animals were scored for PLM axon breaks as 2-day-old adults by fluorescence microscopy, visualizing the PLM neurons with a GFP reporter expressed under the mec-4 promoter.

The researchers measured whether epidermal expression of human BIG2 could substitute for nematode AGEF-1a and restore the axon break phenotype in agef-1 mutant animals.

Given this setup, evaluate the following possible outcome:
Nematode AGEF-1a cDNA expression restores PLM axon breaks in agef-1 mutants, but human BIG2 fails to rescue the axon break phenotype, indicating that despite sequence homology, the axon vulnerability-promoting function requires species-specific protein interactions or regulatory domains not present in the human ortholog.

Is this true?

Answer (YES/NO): NO